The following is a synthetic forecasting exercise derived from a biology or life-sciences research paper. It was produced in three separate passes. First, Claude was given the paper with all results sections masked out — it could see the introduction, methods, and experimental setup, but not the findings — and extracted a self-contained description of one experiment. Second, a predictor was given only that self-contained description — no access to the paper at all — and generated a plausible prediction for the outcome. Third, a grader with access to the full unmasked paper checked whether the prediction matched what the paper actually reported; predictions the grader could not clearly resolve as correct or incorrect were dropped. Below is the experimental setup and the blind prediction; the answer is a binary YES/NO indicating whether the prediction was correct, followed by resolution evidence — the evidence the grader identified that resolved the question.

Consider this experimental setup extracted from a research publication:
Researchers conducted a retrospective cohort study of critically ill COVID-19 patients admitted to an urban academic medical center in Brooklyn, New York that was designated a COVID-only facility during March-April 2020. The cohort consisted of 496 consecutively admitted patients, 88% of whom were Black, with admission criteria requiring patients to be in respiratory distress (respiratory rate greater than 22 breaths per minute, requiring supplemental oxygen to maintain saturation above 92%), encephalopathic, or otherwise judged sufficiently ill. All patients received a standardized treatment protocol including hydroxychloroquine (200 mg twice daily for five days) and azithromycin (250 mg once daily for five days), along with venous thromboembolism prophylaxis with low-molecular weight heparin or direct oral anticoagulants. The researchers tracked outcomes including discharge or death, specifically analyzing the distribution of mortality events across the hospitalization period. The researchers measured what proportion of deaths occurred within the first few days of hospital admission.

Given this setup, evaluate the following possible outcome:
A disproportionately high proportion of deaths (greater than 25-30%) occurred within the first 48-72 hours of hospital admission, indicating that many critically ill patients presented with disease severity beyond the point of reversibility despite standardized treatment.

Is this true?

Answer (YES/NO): YES